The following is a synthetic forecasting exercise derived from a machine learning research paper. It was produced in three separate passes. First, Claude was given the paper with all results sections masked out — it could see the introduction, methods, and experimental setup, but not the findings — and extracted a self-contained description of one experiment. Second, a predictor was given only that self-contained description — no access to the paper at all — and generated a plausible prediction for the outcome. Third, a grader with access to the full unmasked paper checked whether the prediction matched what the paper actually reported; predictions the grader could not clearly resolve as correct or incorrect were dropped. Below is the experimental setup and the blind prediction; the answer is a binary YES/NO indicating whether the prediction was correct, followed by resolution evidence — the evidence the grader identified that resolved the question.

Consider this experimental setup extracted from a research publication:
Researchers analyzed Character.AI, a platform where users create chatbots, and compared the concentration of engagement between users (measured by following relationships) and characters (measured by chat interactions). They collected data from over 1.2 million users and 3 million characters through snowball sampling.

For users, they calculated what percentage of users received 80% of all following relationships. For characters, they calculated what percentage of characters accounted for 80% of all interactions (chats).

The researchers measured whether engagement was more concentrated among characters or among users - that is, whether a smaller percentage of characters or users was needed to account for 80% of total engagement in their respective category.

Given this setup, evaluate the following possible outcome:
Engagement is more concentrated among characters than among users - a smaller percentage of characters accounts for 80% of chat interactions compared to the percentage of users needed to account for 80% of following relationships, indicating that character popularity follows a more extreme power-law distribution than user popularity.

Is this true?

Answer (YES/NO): YES